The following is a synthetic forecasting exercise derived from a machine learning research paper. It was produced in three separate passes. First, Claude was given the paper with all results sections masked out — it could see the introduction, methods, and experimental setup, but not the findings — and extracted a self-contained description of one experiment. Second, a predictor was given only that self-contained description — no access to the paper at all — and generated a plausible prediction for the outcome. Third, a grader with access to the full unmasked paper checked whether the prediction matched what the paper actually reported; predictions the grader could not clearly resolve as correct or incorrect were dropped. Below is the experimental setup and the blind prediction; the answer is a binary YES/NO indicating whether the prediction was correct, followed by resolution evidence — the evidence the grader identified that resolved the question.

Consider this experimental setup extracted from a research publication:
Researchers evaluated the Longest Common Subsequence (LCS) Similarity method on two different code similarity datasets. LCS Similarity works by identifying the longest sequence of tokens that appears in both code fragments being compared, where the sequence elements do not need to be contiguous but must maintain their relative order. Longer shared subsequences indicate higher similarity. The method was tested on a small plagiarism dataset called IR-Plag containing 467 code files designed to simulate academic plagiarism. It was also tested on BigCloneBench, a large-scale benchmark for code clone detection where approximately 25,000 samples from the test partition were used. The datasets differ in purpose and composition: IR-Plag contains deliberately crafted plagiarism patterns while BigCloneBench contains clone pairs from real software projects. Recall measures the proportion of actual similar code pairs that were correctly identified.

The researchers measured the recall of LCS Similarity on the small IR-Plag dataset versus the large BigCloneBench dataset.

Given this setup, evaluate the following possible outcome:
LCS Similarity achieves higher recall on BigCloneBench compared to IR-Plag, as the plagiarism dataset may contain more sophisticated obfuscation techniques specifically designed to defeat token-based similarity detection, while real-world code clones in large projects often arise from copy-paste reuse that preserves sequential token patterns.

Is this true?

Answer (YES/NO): NO